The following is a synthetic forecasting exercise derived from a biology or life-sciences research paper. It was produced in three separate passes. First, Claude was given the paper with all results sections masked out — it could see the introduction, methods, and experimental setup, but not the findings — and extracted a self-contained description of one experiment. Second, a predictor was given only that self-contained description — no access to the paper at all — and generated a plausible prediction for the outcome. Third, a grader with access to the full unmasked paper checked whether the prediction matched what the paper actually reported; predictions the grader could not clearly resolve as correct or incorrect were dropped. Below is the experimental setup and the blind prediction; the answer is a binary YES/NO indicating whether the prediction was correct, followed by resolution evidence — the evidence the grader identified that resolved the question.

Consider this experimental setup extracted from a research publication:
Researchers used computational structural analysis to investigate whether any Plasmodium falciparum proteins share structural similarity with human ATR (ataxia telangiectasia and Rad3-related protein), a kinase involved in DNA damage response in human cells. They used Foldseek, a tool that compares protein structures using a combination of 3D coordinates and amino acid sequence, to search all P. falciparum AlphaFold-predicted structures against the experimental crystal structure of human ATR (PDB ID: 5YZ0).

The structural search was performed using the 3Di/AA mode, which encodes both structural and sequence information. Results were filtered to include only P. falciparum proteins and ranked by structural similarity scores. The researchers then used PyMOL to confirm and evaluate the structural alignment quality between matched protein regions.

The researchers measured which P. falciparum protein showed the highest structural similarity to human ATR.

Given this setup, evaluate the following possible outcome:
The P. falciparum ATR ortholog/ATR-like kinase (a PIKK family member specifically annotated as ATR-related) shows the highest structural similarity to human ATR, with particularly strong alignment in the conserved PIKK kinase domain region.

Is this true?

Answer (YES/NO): NO